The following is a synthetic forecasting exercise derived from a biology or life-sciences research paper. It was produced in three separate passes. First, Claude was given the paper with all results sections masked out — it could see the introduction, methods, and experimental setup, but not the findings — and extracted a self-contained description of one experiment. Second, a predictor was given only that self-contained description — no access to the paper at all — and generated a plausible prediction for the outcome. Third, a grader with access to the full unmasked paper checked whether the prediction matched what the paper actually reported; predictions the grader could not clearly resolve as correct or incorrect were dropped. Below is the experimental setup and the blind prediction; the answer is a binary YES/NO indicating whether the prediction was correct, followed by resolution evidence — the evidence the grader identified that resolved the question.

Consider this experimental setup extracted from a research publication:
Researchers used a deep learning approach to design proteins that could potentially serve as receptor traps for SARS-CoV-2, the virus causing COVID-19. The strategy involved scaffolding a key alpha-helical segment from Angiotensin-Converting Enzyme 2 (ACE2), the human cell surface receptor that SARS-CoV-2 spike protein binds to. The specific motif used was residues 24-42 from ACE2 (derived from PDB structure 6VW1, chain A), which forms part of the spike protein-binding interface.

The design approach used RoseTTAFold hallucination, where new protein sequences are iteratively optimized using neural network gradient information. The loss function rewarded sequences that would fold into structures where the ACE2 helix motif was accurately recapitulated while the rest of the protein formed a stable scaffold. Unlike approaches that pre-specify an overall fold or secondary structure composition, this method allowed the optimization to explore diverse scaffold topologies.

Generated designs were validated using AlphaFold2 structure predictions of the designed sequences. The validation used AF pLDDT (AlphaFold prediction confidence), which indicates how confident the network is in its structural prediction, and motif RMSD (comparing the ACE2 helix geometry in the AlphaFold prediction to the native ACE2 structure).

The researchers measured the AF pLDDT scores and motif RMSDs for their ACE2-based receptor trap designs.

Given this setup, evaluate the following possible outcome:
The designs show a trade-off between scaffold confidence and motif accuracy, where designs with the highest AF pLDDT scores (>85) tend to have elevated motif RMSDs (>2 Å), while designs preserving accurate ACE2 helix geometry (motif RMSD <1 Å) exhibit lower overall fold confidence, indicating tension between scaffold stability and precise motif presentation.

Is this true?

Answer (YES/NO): NO